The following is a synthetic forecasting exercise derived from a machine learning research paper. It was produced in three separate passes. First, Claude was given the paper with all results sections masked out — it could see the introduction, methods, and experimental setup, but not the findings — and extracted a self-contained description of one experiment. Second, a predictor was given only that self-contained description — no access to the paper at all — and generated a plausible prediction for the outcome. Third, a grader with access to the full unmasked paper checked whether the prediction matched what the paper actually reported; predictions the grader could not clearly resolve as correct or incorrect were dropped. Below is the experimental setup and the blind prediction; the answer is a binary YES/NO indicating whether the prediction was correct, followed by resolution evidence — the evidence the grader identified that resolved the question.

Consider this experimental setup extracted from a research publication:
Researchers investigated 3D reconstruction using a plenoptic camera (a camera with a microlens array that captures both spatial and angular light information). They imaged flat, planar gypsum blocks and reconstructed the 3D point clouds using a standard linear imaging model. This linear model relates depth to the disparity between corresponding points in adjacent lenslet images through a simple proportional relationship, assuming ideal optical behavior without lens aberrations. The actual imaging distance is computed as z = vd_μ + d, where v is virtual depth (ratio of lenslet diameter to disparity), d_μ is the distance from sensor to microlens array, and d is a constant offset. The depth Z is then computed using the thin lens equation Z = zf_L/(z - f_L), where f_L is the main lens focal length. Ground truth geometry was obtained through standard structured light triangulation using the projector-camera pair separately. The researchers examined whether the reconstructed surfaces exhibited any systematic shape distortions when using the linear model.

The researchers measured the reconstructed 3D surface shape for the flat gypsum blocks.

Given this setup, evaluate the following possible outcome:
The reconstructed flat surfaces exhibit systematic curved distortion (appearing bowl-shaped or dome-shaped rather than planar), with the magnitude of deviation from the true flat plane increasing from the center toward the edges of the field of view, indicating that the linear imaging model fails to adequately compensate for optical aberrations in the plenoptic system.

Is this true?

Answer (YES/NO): YES